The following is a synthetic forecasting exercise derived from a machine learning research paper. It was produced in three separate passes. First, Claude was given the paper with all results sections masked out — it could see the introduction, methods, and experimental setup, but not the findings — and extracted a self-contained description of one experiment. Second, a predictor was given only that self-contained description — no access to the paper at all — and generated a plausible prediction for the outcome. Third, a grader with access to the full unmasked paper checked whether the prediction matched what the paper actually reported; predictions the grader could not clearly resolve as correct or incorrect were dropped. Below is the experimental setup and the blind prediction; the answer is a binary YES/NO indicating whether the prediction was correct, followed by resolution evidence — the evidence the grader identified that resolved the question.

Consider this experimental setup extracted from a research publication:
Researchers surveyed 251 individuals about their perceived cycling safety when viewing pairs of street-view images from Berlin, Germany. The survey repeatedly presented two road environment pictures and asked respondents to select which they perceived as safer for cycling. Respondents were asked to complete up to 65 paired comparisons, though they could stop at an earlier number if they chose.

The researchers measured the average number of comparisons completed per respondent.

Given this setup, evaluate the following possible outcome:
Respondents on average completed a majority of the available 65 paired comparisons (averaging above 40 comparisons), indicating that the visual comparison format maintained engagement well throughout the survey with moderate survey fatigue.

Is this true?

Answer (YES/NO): NO